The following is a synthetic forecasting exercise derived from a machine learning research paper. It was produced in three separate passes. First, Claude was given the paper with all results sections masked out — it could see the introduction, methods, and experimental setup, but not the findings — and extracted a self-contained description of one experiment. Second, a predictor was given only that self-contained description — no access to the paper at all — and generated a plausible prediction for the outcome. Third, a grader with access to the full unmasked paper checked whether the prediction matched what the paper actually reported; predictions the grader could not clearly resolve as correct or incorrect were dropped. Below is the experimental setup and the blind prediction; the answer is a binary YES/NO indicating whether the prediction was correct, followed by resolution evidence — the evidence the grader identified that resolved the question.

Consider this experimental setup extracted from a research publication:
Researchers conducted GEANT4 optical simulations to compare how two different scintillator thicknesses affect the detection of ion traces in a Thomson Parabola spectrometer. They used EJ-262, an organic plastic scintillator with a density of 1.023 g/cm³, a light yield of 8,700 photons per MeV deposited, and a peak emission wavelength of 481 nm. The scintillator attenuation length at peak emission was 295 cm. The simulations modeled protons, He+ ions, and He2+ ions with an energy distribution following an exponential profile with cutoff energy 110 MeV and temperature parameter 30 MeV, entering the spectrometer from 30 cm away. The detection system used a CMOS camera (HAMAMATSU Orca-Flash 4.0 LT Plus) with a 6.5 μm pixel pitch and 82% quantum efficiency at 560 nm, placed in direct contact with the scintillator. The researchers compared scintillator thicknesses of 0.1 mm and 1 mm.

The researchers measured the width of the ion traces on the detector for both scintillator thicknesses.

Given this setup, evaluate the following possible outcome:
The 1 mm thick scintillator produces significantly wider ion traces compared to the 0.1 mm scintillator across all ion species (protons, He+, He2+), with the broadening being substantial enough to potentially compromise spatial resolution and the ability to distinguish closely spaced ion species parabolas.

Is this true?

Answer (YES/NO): YES